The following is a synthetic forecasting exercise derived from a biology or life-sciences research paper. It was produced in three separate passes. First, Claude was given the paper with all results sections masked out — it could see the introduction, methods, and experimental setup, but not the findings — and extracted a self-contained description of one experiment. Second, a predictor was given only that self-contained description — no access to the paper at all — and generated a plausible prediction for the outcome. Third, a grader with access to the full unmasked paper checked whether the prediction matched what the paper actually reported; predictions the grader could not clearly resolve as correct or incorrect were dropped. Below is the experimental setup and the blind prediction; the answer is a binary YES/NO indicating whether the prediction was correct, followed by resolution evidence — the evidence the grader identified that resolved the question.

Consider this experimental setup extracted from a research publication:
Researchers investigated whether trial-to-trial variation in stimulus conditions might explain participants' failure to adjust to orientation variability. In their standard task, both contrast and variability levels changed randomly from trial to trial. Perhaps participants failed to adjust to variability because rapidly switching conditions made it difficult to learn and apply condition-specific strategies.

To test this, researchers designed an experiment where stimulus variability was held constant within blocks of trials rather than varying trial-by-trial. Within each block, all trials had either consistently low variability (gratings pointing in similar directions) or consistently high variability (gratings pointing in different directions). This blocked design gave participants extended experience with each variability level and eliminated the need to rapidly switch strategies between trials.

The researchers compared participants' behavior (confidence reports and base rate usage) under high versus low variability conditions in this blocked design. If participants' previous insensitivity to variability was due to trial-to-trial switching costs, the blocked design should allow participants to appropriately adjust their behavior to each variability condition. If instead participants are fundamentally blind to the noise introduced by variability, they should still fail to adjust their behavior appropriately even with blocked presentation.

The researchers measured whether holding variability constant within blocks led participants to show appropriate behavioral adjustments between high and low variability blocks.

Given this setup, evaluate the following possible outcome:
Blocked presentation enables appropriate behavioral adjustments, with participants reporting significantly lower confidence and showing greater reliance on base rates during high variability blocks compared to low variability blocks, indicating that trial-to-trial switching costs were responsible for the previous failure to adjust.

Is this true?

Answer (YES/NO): NO